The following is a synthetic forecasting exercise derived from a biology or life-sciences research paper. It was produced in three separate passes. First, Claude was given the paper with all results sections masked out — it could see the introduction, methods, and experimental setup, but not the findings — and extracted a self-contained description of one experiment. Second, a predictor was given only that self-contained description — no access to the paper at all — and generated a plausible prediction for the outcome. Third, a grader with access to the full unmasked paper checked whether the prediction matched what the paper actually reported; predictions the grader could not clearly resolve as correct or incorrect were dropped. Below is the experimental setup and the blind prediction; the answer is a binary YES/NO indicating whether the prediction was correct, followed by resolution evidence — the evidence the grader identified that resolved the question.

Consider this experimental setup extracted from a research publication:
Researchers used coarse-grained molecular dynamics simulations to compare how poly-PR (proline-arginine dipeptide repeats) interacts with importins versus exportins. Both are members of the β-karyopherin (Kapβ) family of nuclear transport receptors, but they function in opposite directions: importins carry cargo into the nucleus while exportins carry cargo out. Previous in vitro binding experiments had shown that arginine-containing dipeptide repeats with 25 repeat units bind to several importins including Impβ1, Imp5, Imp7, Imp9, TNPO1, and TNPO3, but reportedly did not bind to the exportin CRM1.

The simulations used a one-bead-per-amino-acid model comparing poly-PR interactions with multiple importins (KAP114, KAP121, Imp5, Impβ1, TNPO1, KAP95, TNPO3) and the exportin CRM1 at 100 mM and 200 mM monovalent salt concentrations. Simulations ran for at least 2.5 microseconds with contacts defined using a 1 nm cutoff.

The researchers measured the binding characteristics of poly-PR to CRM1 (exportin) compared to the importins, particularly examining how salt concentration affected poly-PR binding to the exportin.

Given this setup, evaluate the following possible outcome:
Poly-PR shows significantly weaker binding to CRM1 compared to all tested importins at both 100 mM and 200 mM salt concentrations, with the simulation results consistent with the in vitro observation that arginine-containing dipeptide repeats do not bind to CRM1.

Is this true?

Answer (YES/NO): NO